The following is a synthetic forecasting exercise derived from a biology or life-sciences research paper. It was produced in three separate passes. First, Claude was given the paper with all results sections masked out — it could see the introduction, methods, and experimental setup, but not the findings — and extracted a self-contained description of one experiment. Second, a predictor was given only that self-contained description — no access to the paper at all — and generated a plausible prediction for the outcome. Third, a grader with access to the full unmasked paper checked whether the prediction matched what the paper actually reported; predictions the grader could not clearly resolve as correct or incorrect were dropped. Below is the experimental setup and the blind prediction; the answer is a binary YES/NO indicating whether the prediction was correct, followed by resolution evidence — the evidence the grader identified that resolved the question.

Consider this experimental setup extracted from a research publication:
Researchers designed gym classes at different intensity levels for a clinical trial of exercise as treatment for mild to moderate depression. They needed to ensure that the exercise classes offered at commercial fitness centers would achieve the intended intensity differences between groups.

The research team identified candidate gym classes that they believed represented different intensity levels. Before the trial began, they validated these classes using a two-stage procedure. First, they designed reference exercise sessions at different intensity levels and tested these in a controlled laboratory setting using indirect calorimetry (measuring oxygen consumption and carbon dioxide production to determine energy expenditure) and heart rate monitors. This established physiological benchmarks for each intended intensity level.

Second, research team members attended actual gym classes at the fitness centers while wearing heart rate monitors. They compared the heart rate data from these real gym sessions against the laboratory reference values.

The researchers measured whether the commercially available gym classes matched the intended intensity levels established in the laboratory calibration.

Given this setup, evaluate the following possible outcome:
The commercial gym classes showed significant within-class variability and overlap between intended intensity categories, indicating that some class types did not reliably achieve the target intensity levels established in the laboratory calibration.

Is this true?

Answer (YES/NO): NO